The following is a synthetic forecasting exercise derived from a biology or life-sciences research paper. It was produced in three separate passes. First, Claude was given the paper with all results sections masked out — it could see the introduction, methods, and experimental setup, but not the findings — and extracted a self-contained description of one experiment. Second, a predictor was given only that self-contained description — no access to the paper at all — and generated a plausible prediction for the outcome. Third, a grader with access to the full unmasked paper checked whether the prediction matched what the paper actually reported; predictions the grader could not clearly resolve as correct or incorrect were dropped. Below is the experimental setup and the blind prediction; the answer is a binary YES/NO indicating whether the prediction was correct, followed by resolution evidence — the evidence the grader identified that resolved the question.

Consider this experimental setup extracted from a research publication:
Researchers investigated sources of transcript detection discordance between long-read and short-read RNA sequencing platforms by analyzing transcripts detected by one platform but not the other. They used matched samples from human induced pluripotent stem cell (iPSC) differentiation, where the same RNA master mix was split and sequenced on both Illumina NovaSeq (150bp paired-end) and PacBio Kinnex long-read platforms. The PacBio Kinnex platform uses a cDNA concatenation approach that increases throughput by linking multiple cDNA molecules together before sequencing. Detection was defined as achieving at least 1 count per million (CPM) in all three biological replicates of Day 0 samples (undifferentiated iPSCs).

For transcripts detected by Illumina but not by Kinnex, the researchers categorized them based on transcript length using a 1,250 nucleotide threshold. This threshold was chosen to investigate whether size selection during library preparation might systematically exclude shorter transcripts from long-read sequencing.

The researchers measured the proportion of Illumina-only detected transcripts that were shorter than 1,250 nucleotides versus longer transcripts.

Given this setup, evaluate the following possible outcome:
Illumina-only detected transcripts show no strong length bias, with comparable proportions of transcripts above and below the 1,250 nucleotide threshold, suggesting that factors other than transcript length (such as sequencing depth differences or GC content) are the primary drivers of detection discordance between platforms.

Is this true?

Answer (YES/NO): NO